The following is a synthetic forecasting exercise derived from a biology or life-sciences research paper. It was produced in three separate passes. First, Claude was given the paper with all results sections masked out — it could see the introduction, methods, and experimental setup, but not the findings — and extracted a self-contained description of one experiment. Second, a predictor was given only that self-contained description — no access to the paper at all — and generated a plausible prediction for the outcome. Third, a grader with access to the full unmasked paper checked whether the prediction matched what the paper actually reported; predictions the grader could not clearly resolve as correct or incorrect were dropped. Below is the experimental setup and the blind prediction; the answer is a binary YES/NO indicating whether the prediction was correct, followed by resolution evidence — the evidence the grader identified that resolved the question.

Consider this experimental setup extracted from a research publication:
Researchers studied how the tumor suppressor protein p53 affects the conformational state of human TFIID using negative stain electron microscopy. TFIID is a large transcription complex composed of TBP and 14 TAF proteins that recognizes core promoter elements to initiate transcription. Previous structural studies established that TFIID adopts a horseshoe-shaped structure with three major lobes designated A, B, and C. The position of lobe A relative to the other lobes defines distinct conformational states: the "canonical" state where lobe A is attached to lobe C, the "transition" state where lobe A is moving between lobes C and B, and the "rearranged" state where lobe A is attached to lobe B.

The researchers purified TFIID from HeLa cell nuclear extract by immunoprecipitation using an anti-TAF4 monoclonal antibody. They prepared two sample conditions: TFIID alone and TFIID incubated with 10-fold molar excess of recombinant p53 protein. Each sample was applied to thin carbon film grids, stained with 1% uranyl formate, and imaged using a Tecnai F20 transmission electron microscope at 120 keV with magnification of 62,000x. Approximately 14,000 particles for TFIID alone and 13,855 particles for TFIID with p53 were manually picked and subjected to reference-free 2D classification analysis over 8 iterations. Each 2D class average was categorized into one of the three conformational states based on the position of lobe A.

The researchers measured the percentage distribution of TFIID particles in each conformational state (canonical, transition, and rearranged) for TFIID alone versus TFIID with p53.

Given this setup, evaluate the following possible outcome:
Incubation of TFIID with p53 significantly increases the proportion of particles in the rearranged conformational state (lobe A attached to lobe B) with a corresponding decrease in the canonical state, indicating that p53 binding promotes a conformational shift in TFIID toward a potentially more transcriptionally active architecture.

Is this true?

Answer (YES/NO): YES